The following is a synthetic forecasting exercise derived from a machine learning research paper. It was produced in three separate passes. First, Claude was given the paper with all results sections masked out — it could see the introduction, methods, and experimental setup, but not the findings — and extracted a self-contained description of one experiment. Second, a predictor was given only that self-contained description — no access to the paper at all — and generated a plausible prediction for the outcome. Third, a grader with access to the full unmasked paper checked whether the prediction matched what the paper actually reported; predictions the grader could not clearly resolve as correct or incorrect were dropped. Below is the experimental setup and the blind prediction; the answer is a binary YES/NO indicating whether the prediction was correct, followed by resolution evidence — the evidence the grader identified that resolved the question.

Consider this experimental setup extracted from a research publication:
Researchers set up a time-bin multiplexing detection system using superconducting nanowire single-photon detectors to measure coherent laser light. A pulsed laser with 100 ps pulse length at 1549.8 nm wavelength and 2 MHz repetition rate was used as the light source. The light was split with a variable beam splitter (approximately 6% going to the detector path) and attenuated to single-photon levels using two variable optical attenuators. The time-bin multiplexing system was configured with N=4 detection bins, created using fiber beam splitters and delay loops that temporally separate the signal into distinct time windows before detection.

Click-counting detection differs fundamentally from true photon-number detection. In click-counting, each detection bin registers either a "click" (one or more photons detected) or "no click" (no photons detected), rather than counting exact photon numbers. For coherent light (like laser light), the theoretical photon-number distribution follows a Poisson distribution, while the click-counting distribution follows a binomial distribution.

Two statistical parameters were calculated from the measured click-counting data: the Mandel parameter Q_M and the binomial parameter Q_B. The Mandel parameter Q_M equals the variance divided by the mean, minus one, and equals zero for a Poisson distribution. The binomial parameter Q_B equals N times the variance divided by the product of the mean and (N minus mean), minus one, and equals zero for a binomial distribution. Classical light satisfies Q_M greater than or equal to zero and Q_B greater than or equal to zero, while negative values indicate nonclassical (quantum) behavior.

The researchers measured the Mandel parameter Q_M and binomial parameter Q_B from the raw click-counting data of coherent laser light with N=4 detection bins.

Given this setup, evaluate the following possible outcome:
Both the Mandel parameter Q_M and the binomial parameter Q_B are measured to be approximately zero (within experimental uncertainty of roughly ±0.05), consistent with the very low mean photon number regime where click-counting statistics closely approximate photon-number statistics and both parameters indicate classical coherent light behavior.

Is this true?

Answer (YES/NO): NO